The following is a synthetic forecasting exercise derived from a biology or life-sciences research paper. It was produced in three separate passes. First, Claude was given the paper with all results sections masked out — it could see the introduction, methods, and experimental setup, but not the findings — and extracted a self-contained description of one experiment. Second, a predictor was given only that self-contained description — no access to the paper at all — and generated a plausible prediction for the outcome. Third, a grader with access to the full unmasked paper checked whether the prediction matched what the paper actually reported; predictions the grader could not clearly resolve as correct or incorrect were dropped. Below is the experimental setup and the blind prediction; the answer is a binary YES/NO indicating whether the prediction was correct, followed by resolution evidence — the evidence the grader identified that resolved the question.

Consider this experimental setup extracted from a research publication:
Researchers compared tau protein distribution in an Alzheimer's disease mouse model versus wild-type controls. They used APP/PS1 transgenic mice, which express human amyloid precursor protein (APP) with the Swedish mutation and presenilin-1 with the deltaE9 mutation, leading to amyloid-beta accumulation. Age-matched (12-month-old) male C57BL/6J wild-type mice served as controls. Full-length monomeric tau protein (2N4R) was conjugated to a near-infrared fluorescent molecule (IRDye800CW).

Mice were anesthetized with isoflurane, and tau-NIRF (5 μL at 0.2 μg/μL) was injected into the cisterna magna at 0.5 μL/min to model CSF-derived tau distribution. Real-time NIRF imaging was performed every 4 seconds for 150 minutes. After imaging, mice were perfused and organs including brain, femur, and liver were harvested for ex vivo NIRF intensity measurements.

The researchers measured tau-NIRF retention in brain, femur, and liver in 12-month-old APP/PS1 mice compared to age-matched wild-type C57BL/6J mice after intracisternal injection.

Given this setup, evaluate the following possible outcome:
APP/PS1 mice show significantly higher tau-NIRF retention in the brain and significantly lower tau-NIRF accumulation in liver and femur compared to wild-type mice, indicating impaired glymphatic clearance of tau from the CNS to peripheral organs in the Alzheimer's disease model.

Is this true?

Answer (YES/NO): NO